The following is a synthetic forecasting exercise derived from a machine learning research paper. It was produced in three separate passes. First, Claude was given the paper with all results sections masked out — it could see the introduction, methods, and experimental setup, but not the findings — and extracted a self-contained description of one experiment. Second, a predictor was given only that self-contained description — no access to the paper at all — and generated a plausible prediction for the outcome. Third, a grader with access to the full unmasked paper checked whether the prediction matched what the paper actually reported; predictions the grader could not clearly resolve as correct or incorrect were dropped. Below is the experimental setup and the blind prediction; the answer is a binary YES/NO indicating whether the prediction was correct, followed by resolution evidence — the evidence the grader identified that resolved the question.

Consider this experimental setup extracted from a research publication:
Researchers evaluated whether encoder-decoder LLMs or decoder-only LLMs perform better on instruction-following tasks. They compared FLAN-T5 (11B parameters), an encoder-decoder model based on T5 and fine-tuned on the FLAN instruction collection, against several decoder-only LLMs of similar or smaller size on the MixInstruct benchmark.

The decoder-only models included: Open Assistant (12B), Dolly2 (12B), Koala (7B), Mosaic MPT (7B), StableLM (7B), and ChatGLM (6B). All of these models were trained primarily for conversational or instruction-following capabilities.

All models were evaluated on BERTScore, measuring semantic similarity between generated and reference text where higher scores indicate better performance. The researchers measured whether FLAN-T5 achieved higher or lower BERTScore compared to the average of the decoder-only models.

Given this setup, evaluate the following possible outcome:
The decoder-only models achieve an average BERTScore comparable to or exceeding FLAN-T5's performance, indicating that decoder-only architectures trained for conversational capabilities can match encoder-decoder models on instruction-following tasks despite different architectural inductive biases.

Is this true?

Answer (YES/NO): YES